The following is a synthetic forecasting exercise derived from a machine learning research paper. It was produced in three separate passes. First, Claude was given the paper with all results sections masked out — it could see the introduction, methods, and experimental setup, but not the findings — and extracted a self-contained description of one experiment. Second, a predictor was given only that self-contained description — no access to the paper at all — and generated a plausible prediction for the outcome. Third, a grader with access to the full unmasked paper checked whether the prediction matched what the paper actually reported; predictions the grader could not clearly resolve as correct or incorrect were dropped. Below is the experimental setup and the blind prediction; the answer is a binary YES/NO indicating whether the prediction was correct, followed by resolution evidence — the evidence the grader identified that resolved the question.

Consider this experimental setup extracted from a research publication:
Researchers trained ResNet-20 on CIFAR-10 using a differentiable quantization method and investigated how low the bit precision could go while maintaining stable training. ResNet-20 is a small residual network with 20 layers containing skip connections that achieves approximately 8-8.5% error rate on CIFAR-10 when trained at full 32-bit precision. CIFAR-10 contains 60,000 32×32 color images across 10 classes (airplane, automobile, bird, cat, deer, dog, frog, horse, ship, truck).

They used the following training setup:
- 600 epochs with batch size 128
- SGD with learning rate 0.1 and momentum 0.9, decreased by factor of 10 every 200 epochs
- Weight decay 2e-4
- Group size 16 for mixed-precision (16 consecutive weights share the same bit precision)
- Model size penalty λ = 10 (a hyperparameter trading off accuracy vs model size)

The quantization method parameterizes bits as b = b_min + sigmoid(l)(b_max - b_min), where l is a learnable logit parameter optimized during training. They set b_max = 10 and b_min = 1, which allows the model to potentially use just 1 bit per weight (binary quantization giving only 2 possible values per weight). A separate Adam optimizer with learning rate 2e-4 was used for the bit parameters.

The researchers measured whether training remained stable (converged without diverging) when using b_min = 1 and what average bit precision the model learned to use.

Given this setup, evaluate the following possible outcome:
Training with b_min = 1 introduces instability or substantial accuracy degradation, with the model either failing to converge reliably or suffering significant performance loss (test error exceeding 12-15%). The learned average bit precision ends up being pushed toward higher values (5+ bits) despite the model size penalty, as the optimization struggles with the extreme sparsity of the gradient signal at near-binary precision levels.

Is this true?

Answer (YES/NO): NO